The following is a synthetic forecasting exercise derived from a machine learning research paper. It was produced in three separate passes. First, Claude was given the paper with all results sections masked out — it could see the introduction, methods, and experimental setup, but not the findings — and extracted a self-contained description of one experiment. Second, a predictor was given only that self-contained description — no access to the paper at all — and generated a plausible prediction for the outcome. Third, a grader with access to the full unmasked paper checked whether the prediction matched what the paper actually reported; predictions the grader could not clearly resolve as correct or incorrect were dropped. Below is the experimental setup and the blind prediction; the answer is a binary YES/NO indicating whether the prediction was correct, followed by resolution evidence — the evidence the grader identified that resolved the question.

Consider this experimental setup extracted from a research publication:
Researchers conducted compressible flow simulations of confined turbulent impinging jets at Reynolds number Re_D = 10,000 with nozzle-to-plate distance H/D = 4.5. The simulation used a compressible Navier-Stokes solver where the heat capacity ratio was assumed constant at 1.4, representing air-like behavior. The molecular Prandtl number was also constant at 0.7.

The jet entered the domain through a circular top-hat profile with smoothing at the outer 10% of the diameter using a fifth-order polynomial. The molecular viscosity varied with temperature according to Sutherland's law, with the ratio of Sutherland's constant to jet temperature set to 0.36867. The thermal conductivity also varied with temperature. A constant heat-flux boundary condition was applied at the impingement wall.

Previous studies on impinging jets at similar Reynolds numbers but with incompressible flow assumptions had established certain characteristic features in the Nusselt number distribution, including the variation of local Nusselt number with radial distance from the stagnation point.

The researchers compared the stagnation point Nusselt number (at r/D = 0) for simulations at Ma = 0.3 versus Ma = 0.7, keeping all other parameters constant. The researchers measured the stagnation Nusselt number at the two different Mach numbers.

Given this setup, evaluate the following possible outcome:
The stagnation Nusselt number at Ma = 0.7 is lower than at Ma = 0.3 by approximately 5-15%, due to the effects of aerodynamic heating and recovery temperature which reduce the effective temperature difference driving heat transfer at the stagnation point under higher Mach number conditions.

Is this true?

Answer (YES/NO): NO